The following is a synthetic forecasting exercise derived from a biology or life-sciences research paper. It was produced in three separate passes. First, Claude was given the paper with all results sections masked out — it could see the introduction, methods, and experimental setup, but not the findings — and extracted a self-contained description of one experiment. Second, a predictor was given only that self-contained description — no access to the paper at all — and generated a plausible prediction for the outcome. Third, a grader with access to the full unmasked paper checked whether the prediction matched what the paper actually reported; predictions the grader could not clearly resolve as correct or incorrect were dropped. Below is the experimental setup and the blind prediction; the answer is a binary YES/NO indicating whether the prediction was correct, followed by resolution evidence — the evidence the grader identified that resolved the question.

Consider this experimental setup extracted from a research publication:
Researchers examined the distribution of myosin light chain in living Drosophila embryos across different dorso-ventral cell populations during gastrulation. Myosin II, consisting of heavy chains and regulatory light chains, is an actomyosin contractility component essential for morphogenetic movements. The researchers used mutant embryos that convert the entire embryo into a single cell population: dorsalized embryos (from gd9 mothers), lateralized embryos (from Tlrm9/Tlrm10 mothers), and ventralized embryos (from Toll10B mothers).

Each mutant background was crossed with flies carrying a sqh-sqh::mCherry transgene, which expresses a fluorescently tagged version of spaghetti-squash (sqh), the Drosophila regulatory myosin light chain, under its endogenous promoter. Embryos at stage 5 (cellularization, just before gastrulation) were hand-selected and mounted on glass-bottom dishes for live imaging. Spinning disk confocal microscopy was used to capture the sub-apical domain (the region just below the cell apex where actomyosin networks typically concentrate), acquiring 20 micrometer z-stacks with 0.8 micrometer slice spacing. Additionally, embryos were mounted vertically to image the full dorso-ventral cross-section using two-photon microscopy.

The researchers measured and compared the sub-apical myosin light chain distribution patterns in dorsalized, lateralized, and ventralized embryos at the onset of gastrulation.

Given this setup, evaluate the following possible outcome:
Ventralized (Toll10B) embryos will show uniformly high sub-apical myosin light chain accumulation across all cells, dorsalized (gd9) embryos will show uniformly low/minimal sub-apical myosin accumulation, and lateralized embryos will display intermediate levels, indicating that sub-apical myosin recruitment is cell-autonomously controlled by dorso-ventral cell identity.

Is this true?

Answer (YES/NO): NO